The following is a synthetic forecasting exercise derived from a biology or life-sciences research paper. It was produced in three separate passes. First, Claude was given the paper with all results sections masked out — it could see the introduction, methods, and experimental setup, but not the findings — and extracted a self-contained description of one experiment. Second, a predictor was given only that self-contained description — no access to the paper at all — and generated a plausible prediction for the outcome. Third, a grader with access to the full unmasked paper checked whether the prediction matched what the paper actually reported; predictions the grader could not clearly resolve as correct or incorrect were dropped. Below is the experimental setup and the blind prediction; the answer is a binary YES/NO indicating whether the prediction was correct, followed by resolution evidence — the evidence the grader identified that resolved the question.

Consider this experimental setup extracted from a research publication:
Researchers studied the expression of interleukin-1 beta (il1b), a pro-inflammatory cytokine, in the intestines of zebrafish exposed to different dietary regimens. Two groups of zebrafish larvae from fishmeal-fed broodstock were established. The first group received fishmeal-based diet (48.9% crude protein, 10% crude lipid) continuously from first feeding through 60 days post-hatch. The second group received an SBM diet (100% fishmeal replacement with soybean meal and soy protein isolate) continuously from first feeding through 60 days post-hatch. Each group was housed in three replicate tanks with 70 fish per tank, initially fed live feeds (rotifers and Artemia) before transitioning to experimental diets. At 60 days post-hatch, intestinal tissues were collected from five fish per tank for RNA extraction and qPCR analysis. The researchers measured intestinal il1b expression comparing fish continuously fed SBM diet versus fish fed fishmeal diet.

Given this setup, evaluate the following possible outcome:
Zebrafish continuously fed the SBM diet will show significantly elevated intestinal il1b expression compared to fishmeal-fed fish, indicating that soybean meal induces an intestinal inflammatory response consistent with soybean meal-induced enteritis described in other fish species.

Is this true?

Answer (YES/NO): NO